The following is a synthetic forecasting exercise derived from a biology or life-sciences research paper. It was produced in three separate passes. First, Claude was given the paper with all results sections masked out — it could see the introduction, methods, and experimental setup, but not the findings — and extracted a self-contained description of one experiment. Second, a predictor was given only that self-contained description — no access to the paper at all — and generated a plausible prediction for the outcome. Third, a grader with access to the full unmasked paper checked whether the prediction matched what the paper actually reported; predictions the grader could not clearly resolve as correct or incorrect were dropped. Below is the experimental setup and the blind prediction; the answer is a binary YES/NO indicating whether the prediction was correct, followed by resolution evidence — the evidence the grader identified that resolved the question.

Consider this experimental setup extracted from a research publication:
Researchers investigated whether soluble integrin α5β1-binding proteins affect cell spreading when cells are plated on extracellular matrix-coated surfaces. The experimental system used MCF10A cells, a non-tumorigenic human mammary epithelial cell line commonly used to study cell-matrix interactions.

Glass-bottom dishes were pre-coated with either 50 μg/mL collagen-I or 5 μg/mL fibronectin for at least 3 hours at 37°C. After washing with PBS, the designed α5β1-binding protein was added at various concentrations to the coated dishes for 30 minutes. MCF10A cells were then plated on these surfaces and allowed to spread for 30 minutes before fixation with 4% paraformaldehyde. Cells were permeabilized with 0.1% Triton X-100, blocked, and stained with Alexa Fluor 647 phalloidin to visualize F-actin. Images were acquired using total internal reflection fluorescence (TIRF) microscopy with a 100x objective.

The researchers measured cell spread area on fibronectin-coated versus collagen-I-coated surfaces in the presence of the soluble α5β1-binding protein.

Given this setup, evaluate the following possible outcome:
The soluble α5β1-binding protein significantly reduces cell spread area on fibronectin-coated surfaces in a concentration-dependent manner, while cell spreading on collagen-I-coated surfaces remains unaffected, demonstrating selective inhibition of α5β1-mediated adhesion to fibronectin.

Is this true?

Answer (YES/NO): YES